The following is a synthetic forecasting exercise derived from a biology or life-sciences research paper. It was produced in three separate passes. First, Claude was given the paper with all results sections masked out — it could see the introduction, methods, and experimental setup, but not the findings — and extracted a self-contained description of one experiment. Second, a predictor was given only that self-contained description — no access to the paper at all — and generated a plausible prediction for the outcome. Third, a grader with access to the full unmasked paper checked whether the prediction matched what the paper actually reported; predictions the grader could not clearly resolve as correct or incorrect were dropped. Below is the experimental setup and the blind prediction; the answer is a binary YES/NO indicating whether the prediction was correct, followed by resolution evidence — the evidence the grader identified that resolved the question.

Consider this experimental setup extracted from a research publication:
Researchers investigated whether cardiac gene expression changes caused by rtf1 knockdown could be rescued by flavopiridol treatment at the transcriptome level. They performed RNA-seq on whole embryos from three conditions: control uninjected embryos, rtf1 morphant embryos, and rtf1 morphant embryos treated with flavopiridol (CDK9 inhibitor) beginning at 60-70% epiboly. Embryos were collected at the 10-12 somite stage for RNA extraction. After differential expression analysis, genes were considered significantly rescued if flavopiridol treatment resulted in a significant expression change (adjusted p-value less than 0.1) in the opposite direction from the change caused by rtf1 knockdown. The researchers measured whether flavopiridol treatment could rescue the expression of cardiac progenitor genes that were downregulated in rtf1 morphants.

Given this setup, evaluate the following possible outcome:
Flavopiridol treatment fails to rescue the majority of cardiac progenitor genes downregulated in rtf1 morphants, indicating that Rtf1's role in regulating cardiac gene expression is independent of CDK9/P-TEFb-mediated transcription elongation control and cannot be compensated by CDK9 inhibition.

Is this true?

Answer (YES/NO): NO